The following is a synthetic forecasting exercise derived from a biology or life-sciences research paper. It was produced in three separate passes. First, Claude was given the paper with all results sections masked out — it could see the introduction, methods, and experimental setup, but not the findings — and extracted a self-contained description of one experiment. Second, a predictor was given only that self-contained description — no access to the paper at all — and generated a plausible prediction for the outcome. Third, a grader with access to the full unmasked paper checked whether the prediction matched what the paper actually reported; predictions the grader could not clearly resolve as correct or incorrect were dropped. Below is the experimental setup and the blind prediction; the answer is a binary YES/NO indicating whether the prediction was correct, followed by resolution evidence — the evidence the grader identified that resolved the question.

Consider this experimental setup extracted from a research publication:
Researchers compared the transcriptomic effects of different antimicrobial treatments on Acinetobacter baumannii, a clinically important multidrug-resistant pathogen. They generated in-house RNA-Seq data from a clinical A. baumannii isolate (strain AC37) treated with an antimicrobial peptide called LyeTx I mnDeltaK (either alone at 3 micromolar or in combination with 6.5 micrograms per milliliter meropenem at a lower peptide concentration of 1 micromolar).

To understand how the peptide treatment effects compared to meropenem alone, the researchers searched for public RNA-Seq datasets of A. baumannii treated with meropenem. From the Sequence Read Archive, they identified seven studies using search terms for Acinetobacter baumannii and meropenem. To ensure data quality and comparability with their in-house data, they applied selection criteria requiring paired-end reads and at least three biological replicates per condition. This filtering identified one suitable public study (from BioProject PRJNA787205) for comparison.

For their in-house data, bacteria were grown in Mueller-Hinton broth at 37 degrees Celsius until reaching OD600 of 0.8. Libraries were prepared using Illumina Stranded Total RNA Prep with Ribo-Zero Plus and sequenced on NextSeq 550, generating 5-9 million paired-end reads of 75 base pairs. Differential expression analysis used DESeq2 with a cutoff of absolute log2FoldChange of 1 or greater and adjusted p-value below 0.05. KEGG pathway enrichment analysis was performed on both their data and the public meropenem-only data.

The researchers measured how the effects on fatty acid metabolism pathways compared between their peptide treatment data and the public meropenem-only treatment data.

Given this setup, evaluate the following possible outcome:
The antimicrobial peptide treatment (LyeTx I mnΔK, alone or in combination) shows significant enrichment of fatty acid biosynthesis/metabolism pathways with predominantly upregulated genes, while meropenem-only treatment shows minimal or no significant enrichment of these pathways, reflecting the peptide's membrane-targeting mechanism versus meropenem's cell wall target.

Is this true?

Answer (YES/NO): NO